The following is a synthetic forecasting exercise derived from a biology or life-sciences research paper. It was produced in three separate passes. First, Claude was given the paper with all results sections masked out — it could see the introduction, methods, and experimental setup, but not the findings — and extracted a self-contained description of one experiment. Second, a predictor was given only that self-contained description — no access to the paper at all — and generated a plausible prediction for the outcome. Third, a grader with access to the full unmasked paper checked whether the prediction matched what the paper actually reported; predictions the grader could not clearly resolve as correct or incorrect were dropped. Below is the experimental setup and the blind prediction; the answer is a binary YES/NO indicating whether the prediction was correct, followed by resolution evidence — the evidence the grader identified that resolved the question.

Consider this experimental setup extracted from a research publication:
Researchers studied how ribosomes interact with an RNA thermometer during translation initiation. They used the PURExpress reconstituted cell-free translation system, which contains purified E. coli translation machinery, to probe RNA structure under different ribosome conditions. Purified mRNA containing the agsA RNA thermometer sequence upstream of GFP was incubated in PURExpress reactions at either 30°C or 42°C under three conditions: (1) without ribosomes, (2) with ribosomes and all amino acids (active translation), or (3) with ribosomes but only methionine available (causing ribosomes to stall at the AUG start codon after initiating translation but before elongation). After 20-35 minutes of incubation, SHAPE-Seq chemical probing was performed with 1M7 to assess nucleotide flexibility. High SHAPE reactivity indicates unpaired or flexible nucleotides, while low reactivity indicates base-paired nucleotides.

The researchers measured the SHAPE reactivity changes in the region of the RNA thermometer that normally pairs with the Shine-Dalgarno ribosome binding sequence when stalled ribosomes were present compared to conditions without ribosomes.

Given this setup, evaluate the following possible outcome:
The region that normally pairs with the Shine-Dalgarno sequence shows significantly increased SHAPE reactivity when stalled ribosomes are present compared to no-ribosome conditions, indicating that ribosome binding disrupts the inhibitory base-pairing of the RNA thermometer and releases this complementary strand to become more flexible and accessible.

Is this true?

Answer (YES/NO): YES